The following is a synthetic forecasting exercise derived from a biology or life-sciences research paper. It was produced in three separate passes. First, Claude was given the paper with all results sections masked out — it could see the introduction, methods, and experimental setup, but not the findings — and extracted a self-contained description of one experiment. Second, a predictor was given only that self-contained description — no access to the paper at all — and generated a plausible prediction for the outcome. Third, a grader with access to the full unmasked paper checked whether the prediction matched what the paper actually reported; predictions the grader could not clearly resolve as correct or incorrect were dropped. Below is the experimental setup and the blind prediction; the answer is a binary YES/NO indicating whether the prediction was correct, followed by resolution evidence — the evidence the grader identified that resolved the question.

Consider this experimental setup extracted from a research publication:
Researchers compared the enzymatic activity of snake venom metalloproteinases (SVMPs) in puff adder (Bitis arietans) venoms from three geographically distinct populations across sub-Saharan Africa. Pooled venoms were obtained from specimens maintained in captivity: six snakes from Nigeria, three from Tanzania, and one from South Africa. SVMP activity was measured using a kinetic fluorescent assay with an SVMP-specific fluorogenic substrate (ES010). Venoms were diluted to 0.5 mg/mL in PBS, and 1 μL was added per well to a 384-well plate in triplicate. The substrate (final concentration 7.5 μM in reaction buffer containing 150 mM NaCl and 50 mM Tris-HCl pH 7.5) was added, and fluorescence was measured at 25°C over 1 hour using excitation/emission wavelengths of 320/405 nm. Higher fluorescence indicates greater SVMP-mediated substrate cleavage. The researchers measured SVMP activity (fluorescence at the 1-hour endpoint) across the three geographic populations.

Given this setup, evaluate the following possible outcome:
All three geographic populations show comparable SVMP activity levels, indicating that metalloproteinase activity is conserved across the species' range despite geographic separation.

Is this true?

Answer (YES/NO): NO